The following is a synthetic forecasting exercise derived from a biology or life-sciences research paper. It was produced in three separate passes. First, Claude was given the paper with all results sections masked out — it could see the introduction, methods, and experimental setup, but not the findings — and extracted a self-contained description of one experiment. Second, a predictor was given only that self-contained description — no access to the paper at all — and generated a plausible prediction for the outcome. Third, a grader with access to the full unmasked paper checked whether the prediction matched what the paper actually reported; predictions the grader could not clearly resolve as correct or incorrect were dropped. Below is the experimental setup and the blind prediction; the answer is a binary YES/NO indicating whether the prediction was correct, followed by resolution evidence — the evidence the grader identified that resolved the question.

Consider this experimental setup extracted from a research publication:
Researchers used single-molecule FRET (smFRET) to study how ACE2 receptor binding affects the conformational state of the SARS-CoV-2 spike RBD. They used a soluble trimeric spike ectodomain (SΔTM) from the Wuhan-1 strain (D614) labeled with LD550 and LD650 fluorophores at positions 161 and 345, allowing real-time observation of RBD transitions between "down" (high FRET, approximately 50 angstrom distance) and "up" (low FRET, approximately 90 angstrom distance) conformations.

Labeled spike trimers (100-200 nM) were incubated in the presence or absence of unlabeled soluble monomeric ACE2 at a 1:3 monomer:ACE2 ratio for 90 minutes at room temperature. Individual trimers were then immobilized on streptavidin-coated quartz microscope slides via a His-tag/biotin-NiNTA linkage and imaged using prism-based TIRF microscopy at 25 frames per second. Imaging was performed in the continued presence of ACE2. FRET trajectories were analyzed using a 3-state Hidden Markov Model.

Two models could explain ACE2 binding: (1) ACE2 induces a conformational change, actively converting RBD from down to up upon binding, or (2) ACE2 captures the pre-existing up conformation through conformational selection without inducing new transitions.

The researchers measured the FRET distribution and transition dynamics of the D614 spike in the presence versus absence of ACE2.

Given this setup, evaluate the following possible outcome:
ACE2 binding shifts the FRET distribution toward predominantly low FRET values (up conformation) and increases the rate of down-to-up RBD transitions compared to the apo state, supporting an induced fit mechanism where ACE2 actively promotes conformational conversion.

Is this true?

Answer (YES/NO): NO